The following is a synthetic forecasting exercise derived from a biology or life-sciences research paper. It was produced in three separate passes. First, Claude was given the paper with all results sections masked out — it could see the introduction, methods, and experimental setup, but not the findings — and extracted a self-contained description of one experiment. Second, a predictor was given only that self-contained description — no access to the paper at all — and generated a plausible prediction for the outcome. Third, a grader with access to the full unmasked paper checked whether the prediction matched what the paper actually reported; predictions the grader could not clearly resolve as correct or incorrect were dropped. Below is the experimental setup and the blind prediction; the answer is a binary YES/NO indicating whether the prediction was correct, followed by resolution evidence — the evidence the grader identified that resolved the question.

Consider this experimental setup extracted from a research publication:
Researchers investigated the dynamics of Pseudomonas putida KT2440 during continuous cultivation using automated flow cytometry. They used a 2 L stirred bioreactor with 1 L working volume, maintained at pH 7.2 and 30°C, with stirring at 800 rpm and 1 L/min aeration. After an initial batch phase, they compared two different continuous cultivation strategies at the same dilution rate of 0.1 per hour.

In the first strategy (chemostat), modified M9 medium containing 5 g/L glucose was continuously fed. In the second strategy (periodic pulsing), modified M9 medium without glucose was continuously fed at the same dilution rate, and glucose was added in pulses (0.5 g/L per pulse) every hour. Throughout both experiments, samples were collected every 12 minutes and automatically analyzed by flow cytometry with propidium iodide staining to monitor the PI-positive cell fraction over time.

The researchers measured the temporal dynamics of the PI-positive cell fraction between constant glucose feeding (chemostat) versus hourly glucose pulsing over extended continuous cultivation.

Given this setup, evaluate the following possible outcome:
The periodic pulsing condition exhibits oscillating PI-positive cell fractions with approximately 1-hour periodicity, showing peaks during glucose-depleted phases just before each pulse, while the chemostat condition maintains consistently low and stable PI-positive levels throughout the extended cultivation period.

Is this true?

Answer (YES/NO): NO